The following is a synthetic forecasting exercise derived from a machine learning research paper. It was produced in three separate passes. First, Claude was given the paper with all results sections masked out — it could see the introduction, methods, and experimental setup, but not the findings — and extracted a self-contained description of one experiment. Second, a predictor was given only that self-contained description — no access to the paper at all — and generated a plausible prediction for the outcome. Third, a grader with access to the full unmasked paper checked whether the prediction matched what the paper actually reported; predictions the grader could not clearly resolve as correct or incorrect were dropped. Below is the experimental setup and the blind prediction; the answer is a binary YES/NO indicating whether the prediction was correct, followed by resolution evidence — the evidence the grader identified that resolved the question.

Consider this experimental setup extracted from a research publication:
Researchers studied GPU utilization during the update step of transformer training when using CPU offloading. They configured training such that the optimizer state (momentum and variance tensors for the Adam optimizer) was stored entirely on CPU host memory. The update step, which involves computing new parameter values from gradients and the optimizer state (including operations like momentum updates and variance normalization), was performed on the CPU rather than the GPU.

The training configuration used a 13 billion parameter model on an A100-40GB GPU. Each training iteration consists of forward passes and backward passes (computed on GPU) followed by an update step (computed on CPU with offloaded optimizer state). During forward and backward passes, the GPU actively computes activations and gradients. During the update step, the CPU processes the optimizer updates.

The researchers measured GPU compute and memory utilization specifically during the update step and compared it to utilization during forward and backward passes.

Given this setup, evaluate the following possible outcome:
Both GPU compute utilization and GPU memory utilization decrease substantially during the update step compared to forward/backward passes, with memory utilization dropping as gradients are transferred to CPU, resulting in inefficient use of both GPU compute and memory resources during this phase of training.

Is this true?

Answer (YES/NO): YES